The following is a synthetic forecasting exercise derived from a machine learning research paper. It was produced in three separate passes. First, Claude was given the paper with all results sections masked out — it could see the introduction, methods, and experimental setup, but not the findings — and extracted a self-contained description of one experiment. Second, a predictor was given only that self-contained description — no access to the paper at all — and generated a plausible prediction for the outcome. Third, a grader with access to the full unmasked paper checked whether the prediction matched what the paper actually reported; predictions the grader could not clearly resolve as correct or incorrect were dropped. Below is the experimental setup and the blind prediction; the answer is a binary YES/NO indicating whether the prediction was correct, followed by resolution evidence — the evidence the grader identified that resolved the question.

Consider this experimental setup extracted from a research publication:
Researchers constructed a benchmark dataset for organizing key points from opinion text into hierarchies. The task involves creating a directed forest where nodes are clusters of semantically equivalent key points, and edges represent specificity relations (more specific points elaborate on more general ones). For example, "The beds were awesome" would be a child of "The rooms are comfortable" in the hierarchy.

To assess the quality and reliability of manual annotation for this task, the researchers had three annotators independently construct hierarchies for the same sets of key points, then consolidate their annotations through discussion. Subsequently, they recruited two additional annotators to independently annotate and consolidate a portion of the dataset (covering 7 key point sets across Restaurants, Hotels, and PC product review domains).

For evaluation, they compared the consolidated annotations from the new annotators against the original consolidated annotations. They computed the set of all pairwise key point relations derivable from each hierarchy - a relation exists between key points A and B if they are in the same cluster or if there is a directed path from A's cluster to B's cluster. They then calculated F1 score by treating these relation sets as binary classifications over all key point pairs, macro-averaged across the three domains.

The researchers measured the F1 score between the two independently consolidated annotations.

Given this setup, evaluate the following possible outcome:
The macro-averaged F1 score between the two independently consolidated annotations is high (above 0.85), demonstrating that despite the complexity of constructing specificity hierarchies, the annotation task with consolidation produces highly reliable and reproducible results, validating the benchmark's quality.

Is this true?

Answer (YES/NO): NO